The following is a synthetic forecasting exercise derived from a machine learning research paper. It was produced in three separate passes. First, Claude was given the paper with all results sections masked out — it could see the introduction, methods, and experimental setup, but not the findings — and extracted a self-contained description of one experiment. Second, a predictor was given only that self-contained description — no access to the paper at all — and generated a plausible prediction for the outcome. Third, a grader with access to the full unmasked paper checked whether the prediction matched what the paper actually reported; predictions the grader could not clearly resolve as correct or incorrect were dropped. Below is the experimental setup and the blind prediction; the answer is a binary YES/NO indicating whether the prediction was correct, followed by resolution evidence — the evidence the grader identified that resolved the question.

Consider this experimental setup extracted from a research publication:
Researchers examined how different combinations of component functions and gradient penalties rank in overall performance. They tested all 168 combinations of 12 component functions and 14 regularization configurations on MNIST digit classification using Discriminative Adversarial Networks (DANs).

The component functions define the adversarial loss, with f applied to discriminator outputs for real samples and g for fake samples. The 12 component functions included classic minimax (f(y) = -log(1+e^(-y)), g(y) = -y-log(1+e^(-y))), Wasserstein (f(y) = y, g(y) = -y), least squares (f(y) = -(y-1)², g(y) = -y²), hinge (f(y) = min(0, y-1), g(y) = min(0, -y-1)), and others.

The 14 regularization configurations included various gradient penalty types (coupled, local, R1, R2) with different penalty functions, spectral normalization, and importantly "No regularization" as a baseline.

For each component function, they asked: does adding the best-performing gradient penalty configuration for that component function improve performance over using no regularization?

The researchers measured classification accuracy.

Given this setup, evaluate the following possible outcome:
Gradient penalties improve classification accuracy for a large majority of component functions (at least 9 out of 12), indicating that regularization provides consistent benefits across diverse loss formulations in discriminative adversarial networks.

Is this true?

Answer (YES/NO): YES